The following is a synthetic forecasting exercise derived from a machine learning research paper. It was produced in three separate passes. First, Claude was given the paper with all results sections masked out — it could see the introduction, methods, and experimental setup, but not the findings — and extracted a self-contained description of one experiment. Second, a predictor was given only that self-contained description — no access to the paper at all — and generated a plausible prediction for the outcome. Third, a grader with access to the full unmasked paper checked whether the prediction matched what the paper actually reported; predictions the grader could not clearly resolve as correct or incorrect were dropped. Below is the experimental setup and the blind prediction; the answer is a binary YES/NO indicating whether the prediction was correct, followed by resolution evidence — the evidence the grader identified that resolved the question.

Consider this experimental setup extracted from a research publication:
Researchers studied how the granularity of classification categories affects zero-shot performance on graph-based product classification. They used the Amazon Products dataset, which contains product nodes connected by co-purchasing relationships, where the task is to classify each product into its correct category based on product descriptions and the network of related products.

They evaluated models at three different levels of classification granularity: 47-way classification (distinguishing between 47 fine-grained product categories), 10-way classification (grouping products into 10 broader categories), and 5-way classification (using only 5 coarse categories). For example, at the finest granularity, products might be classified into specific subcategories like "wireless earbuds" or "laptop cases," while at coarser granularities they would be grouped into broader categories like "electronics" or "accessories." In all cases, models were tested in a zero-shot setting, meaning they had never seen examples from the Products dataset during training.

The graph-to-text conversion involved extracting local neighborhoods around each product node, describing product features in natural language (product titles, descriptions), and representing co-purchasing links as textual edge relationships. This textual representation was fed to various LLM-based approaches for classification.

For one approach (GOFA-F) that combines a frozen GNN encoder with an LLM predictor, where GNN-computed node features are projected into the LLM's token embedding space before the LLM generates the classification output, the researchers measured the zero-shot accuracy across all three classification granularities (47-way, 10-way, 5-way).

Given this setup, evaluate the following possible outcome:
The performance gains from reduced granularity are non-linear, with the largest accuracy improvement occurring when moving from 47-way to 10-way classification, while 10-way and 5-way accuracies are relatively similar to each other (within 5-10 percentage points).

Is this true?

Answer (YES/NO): YES